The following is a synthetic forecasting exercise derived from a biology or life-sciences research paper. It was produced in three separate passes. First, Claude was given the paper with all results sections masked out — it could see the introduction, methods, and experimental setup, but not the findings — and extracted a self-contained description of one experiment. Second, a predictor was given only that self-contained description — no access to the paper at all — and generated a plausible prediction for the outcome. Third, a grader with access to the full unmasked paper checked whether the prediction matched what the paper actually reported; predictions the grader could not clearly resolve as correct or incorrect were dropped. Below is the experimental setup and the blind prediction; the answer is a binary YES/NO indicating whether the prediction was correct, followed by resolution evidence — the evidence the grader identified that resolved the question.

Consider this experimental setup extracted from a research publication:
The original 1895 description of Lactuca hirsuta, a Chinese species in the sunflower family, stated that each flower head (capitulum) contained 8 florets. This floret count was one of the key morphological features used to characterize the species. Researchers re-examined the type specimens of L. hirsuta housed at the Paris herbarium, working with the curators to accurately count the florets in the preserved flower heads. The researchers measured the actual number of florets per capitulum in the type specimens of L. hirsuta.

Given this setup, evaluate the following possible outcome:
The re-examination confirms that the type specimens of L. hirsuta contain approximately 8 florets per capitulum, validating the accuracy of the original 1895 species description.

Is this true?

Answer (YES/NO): NO